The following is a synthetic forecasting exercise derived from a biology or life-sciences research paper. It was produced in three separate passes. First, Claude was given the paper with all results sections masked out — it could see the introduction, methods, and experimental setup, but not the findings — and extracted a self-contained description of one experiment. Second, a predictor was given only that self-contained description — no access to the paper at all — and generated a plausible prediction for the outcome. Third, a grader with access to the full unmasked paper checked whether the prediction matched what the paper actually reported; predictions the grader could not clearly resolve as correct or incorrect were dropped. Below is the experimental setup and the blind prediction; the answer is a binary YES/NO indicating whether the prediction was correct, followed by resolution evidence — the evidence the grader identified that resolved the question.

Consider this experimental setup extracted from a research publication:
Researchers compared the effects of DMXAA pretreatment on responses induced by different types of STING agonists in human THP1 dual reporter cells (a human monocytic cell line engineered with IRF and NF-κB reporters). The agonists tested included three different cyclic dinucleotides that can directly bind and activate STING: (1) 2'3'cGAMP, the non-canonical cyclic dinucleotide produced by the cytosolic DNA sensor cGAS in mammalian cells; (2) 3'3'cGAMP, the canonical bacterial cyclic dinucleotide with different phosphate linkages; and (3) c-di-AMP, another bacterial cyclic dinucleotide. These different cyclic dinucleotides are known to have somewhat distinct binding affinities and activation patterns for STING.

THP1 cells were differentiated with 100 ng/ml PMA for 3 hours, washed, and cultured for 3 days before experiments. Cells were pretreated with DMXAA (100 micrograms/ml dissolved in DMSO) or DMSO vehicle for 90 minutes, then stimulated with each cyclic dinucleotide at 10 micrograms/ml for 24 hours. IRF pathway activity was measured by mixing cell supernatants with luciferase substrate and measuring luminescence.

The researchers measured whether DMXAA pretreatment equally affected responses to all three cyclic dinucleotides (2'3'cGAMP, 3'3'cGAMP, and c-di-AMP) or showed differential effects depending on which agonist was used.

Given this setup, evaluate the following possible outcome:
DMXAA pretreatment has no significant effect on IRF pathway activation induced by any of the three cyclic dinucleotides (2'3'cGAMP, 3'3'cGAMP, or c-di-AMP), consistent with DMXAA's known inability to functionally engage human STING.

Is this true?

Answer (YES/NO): NO